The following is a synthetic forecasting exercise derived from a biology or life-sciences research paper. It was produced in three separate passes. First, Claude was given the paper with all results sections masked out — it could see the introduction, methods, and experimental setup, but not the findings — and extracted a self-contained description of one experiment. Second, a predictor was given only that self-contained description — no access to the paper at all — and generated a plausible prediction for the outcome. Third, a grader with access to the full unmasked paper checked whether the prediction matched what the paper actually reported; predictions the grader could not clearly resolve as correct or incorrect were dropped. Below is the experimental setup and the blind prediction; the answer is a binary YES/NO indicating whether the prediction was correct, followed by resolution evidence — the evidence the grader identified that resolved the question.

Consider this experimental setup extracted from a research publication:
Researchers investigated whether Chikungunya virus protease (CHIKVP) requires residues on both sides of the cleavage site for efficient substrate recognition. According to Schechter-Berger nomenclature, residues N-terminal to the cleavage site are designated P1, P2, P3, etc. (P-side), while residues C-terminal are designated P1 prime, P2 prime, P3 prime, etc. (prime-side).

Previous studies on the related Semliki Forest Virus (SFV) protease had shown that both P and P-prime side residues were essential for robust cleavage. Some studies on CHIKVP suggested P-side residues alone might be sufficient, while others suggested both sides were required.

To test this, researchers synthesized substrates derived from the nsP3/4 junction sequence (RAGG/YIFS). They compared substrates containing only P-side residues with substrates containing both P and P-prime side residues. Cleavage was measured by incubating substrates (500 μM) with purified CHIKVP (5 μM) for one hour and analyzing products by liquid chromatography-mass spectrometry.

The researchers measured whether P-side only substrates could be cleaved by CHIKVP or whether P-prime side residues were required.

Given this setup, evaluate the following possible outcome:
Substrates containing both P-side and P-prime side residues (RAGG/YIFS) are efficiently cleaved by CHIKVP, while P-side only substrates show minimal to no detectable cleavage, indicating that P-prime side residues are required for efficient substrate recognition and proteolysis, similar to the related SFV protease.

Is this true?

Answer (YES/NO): YES